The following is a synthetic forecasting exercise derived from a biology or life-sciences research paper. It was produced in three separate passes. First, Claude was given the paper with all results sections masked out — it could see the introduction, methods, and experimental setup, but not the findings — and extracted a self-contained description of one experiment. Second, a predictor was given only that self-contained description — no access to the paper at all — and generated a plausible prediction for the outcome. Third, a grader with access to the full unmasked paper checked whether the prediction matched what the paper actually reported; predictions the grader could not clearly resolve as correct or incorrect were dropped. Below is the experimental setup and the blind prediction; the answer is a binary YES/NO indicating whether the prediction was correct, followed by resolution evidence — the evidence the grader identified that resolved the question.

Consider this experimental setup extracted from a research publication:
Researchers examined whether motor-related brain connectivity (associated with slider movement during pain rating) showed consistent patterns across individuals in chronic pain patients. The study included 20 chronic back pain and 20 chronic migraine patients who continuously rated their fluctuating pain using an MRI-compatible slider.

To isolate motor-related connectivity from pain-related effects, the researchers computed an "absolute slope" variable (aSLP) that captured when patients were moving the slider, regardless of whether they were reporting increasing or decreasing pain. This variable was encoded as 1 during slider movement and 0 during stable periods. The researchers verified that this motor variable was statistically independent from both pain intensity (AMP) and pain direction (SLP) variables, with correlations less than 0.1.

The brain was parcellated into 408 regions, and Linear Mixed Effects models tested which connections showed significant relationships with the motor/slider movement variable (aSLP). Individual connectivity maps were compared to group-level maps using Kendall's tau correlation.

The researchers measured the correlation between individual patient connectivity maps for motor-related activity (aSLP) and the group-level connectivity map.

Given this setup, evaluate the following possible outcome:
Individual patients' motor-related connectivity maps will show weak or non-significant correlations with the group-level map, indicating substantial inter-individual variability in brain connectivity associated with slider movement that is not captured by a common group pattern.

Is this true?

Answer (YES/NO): YES